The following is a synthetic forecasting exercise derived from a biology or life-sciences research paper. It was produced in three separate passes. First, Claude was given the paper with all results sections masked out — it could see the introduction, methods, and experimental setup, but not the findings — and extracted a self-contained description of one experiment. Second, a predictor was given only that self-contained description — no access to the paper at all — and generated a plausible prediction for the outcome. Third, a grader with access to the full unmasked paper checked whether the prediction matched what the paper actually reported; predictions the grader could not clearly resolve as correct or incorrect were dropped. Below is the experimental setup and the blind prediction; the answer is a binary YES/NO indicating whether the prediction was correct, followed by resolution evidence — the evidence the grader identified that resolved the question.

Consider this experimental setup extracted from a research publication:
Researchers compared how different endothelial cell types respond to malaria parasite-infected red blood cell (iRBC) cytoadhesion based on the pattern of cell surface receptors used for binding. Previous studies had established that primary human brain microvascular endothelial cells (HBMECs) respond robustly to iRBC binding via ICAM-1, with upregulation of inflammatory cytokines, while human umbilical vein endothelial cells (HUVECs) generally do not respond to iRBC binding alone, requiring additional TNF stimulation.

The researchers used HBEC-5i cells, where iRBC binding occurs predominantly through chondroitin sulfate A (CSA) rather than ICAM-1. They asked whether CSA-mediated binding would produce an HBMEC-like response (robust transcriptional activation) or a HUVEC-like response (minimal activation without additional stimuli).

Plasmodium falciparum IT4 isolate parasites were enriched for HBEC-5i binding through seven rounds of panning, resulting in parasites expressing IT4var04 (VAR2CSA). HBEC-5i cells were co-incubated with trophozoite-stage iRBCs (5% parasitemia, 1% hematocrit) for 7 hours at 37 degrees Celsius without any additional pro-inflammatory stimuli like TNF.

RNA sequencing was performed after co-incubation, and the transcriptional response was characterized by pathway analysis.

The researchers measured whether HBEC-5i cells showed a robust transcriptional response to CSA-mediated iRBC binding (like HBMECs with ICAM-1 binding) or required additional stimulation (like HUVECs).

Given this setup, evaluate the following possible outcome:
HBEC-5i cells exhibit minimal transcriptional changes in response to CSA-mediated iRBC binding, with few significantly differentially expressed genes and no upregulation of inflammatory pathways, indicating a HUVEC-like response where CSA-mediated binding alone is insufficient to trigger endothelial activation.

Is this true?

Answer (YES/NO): NO